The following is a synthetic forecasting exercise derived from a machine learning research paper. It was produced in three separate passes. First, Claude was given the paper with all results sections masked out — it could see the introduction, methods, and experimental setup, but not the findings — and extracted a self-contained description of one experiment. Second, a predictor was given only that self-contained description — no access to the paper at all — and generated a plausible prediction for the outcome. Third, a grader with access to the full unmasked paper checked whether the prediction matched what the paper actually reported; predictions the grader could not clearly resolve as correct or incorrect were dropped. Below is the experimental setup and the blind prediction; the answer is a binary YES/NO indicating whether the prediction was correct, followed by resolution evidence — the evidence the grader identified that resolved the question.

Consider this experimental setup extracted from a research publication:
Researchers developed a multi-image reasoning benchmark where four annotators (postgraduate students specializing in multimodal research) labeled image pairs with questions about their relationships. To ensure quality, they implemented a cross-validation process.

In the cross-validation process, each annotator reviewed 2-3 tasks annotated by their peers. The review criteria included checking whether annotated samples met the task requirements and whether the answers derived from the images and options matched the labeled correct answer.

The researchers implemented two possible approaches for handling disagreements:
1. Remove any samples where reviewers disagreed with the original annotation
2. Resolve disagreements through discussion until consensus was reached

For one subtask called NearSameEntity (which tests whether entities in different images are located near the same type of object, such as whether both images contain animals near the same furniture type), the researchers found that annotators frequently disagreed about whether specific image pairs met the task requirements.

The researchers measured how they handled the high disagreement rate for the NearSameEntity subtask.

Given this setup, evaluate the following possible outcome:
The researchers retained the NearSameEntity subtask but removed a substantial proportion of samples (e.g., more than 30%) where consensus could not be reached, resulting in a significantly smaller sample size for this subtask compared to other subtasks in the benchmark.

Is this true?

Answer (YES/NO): NO